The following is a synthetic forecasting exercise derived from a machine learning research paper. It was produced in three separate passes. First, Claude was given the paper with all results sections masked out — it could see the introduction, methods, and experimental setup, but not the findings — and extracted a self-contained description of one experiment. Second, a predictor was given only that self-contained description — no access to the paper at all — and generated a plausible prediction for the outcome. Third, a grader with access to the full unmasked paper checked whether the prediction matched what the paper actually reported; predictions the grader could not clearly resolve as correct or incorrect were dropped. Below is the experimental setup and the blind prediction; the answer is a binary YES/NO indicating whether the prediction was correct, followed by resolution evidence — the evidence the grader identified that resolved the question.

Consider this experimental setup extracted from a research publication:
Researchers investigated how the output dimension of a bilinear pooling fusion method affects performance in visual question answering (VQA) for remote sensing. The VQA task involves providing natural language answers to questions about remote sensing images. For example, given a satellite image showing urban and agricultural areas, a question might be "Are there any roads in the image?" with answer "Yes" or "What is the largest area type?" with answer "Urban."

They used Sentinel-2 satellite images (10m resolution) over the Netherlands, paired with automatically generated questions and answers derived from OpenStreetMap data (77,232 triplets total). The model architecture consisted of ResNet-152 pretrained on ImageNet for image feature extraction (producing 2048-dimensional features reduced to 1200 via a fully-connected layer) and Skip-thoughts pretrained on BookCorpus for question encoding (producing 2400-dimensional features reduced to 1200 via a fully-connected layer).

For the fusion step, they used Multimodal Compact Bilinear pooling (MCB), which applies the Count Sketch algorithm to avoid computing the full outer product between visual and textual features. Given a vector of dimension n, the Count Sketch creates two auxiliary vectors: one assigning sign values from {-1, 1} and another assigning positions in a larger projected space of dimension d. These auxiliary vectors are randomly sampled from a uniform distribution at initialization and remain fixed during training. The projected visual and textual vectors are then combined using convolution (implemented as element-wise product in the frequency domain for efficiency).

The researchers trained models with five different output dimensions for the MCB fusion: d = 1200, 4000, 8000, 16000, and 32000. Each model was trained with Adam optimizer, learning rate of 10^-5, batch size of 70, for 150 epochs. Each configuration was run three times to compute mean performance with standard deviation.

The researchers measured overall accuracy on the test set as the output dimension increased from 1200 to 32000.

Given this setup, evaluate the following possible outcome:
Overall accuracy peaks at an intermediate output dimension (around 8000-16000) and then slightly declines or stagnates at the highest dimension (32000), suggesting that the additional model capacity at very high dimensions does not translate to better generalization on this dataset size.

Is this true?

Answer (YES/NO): YES